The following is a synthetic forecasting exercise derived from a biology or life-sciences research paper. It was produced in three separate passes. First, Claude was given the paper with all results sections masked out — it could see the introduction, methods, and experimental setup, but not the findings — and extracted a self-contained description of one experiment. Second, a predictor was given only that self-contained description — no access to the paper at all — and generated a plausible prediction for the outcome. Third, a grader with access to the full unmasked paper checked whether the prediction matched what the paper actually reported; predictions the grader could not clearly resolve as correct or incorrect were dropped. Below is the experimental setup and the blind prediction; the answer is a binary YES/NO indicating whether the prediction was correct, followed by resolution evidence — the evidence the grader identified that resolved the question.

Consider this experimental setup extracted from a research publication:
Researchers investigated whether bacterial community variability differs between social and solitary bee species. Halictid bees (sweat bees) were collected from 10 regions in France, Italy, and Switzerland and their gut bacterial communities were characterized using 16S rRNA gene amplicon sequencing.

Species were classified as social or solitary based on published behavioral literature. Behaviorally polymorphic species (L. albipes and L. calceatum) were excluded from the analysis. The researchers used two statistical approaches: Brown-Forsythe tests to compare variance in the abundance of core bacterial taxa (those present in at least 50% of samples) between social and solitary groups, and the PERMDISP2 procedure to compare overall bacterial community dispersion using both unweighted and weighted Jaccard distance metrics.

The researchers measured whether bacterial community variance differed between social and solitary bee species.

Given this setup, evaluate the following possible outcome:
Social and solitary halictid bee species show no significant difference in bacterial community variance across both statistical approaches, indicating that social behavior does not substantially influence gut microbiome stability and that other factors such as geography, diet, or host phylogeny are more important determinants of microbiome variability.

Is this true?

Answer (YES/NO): YES